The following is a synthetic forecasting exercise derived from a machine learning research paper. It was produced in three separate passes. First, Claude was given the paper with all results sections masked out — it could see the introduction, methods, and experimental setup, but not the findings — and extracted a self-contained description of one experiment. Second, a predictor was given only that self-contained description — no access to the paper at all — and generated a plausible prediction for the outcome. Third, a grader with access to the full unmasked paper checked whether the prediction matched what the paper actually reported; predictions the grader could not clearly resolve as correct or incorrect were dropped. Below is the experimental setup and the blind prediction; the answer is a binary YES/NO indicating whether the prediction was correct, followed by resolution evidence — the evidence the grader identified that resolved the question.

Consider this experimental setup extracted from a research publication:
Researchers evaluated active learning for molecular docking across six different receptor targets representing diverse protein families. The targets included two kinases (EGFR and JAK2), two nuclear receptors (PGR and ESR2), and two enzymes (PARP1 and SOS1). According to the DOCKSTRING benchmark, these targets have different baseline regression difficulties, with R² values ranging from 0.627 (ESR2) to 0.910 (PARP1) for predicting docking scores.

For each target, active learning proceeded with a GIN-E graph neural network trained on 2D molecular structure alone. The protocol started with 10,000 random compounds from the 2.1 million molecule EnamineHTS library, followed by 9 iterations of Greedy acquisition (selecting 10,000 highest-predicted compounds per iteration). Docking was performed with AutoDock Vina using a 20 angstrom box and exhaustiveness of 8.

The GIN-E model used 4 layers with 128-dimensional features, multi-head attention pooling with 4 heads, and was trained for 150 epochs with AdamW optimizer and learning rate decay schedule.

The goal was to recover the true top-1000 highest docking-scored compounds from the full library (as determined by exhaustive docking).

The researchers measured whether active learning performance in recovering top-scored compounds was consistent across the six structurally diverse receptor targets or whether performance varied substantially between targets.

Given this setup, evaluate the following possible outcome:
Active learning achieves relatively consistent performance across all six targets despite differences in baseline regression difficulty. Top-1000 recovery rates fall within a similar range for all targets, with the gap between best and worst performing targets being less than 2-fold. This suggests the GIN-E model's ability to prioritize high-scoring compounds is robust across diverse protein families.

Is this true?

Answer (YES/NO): NO